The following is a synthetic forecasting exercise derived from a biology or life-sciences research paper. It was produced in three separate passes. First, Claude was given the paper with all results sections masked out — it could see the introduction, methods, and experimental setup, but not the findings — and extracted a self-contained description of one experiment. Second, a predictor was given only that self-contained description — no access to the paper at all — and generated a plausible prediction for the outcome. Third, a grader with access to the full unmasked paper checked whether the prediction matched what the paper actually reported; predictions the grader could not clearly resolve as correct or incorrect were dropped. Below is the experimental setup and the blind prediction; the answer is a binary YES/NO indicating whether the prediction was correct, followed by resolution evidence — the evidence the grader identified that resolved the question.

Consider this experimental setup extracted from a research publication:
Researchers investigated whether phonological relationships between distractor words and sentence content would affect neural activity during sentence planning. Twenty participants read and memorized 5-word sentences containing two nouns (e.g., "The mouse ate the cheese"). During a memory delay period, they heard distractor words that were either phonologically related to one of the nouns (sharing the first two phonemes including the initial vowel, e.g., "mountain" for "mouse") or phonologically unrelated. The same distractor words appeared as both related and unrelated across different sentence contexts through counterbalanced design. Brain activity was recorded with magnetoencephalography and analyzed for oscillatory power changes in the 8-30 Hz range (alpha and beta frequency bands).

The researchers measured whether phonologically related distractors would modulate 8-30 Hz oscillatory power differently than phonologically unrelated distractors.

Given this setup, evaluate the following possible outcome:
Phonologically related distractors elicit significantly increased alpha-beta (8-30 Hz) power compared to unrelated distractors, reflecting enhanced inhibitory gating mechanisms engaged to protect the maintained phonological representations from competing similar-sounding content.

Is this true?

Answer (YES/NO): NO